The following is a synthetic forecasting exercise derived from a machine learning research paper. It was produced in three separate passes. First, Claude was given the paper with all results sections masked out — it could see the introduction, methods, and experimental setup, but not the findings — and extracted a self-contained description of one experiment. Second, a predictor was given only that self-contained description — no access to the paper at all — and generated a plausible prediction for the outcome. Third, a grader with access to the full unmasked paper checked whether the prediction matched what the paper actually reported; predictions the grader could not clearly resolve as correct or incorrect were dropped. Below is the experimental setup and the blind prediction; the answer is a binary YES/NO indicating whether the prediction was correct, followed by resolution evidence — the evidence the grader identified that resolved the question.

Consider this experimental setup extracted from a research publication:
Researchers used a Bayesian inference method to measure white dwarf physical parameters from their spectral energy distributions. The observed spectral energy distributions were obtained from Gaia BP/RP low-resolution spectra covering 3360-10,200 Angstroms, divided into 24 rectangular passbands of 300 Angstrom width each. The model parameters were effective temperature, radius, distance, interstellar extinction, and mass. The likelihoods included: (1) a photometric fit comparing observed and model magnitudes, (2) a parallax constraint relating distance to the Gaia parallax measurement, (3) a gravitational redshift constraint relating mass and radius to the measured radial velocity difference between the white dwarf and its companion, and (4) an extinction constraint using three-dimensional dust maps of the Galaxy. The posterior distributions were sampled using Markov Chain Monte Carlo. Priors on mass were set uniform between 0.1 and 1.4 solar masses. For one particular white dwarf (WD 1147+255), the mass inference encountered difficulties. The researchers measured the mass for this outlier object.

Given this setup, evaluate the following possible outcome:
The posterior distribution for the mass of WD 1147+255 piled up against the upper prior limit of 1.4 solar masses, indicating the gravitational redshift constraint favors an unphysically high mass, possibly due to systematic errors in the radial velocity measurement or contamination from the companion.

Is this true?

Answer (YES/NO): YES